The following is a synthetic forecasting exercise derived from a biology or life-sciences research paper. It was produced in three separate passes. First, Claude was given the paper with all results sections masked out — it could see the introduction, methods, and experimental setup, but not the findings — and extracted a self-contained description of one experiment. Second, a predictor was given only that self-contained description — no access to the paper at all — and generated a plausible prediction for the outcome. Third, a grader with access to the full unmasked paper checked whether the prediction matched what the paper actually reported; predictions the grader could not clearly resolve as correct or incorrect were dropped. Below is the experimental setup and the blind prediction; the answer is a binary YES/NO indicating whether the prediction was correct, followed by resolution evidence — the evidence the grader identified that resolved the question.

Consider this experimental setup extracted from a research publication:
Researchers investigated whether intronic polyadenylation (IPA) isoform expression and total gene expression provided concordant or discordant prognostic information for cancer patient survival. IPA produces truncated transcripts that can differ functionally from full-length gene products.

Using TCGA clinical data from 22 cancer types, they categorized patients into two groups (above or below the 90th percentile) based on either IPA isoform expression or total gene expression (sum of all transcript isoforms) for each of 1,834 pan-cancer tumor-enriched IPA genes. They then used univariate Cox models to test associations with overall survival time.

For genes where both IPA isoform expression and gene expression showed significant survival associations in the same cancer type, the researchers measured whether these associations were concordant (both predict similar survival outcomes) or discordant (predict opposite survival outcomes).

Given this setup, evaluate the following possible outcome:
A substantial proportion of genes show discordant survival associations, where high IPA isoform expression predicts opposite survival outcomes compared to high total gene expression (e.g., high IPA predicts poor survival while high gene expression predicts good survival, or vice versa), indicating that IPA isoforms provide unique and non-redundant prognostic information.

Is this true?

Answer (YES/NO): YES